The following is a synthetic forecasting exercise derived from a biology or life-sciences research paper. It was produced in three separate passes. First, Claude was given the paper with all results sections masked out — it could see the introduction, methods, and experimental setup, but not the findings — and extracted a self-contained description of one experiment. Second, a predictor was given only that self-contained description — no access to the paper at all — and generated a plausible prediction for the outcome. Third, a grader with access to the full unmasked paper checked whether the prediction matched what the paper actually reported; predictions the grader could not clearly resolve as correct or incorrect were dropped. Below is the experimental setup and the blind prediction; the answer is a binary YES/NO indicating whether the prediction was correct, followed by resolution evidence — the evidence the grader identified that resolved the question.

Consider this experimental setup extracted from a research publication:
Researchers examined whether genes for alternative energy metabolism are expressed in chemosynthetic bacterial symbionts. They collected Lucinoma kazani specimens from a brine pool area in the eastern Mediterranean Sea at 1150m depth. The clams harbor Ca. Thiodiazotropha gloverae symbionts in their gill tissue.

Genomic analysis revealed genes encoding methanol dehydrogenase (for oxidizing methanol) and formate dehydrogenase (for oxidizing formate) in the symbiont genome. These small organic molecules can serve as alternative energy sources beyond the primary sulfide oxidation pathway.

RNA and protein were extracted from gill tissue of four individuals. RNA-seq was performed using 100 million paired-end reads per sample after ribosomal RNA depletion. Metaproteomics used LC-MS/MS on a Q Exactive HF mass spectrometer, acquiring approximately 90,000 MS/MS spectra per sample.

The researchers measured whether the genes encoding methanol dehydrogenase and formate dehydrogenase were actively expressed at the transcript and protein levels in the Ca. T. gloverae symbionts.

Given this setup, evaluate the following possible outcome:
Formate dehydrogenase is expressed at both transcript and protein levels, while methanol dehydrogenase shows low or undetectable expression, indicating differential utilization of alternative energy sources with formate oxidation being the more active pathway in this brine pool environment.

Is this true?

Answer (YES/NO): NO